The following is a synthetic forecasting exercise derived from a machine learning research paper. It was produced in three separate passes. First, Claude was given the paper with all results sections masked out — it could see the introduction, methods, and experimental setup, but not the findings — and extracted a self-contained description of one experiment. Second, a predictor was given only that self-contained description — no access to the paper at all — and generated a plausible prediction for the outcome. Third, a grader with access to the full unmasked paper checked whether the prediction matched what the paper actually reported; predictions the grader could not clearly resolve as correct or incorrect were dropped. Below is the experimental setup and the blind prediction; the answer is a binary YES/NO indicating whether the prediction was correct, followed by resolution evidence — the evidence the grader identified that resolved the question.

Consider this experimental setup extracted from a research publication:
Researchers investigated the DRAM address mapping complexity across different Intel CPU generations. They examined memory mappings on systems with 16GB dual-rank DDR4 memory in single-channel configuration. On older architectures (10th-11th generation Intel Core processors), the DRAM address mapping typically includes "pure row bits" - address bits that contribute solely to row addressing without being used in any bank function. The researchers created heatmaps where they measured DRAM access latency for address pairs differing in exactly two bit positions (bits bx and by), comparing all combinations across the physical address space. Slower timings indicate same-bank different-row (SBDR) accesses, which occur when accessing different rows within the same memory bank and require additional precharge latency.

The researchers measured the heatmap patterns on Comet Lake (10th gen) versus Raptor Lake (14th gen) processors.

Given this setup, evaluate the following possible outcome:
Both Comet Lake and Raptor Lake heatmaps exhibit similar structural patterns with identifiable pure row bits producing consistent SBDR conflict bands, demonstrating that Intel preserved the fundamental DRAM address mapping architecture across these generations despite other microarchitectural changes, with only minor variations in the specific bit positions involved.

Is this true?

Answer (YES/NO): NO